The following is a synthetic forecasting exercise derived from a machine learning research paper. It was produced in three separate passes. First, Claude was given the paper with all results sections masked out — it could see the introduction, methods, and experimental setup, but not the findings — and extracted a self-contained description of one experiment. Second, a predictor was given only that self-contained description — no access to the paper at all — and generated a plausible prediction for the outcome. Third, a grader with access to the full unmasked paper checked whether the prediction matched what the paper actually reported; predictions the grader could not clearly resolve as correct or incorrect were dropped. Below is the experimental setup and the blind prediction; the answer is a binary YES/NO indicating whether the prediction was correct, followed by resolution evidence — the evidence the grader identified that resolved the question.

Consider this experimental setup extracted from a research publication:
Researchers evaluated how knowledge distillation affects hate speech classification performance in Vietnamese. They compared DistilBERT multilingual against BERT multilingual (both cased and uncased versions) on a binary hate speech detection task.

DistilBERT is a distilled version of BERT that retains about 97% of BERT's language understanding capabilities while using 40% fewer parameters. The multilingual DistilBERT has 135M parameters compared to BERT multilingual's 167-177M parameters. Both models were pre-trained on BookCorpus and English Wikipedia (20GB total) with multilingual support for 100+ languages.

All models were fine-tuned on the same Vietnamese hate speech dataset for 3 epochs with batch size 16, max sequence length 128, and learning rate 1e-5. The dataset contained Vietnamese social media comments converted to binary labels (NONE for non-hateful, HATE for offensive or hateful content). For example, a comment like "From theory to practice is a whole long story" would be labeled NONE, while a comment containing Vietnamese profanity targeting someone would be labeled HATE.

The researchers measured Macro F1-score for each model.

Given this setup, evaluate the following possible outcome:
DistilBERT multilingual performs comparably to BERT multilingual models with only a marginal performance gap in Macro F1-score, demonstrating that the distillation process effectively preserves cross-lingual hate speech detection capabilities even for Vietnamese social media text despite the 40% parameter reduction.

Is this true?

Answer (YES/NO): NO